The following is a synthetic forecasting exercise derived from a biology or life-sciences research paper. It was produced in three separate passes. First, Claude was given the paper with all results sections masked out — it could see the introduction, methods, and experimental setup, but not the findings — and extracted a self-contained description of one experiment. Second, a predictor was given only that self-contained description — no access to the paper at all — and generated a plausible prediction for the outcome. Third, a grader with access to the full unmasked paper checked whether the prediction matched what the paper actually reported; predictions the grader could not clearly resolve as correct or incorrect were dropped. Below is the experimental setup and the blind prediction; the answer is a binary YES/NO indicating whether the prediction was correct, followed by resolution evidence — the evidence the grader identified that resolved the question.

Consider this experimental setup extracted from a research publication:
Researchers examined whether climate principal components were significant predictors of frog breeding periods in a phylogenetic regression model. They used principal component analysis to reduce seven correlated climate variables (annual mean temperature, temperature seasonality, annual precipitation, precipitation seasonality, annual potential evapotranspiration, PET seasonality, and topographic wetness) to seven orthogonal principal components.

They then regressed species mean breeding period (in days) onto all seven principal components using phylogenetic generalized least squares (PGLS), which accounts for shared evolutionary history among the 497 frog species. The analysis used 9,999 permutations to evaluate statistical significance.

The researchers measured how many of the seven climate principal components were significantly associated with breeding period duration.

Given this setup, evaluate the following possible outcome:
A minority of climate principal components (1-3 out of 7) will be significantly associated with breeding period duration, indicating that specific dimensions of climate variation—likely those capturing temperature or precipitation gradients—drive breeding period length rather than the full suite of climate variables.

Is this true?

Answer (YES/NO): NO